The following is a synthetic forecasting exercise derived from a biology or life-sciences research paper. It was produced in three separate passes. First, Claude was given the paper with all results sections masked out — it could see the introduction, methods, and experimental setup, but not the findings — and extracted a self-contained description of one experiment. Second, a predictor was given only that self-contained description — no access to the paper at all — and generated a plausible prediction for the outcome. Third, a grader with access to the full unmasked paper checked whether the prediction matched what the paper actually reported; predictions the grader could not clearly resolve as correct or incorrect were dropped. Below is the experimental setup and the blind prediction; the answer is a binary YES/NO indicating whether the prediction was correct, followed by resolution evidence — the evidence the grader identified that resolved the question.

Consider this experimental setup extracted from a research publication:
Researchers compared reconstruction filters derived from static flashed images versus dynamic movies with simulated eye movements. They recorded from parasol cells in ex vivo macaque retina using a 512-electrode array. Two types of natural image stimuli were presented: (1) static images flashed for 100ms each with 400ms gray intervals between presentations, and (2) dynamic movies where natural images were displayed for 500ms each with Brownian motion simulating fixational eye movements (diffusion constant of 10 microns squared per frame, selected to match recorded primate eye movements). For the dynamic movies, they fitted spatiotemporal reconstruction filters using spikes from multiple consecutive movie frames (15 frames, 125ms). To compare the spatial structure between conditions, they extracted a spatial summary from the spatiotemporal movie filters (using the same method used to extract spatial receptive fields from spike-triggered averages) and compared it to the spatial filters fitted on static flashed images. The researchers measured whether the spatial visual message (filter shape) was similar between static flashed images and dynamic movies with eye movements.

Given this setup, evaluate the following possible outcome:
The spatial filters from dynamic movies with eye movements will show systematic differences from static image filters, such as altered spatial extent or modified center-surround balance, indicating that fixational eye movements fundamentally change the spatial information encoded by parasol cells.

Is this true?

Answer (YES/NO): NO